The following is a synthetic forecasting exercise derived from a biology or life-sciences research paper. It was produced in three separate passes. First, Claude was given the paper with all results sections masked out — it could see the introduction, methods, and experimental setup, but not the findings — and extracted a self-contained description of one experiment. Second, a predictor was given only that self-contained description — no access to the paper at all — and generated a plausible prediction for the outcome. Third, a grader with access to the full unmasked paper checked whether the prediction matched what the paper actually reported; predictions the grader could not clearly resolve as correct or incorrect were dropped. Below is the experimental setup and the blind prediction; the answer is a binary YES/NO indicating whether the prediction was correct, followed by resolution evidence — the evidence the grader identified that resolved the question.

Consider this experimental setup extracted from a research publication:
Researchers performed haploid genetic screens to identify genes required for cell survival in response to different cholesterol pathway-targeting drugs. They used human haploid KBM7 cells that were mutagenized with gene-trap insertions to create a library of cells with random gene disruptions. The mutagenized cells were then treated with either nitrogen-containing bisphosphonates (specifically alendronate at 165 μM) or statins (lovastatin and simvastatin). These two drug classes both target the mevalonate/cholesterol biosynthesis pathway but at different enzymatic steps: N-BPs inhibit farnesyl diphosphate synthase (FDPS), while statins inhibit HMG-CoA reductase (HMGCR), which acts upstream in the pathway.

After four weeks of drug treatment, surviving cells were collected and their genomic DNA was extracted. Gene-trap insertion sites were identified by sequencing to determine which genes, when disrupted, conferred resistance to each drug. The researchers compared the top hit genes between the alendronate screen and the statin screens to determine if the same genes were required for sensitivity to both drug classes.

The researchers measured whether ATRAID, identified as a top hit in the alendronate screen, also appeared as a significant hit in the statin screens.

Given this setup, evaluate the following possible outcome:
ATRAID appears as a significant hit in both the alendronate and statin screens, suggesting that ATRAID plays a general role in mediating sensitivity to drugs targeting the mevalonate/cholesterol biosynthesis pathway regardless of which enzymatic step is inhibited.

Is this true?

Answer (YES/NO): NO